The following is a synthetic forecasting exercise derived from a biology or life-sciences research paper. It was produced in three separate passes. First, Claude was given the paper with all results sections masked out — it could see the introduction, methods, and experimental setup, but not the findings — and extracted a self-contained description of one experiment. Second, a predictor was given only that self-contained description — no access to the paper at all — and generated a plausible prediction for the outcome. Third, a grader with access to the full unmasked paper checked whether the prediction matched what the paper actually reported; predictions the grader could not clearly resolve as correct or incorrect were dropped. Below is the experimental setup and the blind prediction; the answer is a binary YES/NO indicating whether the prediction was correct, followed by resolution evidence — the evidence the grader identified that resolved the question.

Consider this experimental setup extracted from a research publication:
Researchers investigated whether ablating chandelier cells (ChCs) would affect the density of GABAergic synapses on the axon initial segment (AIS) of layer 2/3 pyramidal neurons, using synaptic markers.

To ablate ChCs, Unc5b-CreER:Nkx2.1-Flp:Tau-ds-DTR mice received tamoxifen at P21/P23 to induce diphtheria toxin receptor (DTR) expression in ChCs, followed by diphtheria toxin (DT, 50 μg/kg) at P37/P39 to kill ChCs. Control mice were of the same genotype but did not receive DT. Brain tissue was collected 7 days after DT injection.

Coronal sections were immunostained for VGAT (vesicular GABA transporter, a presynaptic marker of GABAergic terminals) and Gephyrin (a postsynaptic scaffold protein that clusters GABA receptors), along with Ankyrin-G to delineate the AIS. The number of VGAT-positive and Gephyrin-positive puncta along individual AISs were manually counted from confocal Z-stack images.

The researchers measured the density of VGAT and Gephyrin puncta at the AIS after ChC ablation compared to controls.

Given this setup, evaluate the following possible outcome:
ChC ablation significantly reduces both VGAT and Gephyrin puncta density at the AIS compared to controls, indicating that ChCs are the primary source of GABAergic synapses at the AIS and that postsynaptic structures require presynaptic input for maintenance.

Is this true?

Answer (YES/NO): YES